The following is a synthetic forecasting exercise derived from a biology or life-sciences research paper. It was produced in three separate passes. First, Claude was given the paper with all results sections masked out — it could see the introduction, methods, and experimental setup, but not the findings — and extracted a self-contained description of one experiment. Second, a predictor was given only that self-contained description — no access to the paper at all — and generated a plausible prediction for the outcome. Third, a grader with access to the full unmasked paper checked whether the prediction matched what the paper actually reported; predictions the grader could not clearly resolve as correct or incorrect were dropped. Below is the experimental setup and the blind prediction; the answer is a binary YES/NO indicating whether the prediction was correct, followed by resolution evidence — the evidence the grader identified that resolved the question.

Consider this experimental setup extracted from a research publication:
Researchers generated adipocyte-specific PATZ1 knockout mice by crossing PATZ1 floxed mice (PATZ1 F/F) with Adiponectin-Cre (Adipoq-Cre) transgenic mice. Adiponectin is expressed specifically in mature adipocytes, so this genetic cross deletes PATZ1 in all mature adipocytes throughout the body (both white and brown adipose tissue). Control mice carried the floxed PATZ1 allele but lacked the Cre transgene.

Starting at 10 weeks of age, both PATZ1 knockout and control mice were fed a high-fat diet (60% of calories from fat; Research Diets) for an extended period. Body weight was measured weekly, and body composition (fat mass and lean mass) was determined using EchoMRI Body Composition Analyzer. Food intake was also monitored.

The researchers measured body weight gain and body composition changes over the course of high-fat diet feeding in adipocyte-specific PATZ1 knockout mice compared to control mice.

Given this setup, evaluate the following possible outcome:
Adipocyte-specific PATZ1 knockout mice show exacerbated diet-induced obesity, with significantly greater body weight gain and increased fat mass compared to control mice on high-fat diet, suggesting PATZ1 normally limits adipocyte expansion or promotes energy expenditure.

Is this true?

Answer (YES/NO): NO